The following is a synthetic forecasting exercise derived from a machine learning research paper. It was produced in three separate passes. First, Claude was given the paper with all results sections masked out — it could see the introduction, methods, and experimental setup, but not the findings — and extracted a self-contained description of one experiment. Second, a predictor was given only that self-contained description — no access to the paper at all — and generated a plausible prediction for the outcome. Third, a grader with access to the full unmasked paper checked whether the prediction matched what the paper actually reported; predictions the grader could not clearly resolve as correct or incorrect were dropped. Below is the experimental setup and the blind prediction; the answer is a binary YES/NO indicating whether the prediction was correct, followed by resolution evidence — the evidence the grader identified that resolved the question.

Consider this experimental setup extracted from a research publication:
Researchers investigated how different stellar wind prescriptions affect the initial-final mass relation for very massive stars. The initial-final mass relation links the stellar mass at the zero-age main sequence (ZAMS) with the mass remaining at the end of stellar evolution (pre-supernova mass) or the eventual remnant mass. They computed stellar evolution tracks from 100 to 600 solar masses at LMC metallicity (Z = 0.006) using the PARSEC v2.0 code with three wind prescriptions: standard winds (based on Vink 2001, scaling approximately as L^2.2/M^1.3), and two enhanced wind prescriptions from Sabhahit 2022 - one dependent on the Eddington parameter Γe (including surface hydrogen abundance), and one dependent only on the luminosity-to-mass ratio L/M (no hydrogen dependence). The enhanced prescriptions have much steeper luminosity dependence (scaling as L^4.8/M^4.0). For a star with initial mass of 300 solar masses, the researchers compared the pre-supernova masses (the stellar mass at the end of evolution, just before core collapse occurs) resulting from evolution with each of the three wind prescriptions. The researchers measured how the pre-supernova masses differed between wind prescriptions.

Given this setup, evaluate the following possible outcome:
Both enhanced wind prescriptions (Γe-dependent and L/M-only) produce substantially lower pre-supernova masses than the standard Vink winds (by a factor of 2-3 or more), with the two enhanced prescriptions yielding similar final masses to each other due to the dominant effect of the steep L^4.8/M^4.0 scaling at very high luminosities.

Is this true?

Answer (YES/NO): NO